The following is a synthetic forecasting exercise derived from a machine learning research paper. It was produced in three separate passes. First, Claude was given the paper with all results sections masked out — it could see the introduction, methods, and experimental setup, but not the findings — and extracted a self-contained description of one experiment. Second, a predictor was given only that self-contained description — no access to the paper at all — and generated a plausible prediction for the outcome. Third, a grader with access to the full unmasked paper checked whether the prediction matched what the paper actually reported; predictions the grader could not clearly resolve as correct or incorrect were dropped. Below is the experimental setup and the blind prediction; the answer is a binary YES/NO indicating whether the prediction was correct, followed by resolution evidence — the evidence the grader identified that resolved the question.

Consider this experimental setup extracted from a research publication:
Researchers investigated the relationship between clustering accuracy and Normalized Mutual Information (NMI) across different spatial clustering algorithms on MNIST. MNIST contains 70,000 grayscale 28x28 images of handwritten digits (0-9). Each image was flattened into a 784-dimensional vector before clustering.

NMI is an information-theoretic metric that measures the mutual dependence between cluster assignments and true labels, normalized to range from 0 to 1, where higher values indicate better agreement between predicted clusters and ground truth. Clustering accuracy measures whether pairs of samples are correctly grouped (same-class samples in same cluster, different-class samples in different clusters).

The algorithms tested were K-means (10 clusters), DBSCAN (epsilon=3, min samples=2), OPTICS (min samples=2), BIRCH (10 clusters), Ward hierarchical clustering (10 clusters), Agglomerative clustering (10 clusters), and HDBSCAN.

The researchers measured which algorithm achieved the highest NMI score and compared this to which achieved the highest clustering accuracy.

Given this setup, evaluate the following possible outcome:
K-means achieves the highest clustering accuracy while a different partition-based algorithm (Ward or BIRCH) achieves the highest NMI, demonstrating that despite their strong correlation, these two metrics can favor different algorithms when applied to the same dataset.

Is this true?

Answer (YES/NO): NO